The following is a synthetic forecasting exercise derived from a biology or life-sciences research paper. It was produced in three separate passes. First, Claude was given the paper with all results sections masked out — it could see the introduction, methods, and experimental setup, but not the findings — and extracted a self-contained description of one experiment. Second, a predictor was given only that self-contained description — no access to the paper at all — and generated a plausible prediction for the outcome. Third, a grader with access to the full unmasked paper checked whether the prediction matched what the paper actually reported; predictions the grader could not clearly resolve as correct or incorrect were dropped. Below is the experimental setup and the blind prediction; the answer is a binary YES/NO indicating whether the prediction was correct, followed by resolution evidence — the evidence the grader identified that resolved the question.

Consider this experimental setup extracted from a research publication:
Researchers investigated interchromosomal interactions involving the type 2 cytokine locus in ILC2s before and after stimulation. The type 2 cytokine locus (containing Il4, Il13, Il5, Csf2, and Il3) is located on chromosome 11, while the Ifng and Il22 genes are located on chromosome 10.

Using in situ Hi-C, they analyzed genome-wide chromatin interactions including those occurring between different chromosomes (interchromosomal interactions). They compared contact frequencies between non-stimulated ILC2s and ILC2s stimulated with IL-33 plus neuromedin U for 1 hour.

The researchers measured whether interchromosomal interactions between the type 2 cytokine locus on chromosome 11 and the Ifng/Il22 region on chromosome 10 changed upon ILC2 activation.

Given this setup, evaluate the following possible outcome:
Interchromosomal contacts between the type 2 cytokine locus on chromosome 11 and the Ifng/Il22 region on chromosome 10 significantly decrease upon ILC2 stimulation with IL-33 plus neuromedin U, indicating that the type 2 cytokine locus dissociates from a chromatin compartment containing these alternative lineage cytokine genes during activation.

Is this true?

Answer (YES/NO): YES